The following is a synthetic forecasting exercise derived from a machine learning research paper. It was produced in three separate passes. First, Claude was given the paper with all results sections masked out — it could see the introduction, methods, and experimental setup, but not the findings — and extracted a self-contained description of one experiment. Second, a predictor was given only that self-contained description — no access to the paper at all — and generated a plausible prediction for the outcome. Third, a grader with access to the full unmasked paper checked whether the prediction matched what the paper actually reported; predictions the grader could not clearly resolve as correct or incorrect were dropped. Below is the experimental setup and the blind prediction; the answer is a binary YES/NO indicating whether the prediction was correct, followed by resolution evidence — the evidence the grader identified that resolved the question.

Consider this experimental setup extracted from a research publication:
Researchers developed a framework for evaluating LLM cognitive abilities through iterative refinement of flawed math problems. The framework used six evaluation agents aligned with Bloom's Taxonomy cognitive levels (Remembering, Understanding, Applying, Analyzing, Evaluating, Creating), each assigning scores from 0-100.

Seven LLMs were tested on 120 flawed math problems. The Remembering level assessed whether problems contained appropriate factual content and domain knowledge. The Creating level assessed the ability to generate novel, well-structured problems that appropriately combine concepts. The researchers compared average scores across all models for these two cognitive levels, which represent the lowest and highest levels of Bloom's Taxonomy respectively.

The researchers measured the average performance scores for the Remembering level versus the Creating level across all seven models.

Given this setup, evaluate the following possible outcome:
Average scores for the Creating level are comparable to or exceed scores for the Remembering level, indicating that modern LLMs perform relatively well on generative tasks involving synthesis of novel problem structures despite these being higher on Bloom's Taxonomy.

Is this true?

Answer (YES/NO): NO